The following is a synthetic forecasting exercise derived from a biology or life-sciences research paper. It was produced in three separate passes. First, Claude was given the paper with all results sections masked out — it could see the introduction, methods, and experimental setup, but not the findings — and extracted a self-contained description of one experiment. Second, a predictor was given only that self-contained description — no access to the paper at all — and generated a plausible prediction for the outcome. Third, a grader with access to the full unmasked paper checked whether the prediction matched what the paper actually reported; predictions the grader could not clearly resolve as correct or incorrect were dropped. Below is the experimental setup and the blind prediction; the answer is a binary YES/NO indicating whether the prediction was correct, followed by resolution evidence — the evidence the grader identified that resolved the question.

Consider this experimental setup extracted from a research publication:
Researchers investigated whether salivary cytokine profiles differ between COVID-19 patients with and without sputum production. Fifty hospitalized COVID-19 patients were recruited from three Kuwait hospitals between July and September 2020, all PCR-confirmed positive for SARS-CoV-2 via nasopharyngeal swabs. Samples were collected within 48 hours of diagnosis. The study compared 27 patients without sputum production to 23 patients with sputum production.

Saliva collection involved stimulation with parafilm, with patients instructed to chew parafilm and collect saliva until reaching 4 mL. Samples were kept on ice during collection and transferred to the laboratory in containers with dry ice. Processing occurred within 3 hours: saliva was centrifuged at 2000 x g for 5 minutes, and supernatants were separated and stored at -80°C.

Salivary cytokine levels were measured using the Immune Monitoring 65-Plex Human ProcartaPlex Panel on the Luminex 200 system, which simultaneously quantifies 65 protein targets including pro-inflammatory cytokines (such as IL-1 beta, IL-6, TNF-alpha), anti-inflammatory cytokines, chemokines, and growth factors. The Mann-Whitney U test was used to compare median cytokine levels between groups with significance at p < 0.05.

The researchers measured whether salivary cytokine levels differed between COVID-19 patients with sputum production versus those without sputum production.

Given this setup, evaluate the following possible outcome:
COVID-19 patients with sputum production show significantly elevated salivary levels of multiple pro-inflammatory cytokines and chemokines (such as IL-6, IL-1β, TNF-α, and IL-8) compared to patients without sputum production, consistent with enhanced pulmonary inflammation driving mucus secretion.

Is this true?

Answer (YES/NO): NO